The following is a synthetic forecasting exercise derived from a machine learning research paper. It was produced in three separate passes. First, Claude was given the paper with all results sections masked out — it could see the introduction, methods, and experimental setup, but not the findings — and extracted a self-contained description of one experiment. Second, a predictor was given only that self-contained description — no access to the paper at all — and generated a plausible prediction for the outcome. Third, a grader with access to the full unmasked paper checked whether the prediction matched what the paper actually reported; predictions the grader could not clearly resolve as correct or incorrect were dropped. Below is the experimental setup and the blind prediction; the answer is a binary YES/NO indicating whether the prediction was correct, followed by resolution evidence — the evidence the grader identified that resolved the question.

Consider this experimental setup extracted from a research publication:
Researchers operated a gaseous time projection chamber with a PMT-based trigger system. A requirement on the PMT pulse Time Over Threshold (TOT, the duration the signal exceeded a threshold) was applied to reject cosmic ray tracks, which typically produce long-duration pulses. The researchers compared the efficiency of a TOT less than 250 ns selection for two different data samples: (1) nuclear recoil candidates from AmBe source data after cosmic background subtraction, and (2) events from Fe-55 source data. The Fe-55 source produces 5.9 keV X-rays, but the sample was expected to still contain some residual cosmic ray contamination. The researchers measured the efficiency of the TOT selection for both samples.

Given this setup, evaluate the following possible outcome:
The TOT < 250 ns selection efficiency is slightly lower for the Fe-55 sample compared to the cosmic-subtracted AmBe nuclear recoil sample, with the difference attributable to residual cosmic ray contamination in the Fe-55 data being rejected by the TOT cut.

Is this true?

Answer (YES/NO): NO